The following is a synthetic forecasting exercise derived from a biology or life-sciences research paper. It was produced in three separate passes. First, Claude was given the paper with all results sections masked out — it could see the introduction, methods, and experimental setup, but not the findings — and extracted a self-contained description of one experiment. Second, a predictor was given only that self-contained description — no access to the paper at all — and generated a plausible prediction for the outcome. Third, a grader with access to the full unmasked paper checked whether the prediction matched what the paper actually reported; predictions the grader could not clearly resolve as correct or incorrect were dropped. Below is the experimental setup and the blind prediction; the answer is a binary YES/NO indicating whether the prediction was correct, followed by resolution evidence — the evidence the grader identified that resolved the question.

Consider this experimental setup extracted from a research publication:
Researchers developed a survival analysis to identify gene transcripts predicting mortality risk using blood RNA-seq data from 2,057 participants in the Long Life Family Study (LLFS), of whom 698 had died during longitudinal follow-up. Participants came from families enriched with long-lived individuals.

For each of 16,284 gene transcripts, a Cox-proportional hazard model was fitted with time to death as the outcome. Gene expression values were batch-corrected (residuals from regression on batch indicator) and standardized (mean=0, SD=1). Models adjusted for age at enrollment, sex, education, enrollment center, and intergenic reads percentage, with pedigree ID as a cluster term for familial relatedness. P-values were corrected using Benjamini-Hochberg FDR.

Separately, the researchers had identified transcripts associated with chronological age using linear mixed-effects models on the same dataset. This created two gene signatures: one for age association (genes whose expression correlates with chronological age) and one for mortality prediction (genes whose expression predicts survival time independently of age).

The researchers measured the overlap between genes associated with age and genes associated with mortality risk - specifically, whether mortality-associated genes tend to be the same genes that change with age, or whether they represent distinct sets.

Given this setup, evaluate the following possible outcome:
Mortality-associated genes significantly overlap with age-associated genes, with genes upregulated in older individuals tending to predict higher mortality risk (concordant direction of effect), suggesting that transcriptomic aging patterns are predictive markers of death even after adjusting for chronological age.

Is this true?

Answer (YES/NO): NO